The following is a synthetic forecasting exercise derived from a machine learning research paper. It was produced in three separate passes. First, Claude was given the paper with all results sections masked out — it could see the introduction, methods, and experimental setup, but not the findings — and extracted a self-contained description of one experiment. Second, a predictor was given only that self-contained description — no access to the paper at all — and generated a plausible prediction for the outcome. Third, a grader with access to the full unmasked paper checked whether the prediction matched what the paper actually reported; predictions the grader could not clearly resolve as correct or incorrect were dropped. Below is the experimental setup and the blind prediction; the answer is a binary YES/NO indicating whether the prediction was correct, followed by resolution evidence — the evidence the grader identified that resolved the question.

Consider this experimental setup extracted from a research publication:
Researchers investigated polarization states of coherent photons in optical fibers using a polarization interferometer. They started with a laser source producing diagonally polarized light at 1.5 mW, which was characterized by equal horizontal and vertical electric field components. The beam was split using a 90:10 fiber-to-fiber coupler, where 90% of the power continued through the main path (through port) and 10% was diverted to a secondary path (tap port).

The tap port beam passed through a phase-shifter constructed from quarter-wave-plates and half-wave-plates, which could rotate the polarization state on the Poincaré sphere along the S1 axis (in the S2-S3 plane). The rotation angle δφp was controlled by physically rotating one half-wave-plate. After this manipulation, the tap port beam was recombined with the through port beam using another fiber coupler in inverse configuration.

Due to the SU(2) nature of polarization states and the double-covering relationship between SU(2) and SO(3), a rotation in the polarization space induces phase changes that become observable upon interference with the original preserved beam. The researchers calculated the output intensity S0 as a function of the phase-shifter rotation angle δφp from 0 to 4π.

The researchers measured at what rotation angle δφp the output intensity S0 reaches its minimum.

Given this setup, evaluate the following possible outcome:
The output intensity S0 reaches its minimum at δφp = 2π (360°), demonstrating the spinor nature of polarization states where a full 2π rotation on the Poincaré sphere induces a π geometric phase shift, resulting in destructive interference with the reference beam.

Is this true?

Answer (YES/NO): YES